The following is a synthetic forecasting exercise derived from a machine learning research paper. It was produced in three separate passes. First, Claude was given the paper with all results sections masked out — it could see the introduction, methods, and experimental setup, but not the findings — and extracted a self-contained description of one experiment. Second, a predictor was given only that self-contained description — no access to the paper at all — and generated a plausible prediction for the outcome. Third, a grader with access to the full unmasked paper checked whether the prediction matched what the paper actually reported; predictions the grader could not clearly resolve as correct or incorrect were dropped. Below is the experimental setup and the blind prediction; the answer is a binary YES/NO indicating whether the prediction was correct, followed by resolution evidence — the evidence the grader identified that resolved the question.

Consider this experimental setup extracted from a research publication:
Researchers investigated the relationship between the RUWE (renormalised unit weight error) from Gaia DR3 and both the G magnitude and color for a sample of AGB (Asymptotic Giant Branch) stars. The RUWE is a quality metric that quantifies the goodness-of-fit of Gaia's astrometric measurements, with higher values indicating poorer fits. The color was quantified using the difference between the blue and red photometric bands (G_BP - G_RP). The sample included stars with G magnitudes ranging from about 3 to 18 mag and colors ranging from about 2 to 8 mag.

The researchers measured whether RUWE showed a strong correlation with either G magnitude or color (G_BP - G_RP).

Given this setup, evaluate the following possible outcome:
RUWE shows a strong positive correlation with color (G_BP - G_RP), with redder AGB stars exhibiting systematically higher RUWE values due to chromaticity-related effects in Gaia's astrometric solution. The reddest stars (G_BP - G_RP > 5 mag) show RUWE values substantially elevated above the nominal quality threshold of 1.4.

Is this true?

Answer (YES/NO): NO